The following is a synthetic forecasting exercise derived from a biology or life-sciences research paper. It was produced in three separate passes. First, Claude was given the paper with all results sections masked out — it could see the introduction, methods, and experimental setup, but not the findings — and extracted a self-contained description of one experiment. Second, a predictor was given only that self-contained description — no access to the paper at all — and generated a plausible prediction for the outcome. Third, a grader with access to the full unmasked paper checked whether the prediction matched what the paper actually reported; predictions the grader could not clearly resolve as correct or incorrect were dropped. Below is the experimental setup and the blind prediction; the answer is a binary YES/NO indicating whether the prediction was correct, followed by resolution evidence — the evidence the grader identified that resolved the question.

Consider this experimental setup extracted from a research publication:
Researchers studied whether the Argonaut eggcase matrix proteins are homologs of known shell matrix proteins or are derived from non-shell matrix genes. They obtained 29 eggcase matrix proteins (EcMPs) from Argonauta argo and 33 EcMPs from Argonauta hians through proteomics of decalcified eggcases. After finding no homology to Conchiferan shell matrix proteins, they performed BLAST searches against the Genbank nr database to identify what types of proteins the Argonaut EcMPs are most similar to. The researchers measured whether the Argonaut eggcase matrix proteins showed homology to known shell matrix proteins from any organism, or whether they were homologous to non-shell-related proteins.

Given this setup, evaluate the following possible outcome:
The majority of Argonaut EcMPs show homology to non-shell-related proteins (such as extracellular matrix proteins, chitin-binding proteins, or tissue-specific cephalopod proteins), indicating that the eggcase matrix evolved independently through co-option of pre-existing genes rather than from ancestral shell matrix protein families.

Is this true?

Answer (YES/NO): YES